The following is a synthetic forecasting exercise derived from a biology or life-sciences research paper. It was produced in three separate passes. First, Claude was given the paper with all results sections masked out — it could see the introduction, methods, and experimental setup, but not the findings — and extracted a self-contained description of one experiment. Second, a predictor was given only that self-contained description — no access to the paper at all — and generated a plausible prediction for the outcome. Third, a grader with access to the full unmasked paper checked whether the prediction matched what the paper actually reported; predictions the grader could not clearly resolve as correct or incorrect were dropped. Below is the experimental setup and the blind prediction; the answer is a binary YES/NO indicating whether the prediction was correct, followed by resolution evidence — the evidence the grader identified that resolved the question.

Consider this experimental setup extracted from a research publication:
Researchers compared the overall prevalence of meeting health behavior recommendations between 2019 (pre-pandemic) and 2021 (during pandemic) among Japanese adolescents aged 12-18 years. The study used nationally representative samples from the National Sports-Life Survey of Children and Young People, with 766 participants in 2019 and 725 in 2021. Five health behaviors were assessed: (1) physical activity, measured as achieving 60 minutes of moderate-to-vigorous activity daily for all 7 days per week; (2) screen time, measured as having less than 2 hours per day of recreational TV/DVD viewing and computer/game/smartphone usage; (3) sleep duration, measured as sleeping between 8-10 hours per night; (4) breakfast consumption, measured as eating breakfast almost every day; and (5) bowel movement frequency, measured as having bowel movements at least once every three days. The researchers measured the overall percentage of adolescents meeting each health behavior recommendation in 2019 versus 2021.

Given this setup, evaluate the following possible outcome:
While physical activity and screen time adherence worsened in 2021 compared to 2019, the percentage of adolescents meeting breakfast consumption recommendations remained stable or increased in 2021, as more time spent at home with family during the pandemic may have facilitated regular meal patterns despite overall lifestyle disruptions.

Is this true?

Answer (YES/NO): YES